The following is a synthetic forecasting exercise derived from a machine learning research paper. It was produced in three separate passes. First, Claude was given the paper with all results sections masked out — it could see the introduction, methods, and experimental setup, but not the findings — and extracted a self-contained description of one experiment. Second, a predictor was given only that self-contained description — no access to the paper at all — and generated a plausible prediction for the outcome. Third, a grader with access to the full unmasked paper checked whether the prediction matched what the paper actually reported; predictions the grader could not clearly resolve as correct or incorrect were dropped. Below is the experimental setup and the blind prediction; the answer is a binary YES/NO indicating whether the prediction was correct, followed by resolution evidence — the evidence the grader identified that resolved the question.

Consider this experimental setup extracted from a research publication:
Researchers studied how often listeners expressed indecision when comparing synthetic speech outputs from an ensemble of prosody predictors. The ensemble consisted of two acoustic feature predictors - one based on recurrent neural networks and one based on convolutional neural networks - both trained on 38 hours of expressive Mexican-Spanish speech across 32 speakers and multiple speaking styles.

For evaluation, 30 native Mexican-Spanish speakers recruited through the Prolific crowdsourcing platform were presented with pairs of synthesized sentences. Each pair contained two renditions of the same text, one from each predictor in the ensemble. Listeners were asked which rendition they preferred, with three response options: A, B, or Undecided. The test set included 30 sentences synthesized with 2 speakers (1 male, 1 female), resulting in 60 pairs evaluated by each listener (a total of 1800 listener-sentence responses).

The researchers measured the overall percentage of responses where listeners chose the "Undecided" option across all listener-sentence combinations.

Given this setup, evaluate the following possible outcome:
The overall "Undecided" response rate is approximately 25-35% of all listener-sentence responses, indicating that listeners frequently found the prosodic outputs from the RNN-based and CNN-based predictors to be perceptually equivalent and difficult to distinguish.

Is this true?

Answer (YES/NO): NO